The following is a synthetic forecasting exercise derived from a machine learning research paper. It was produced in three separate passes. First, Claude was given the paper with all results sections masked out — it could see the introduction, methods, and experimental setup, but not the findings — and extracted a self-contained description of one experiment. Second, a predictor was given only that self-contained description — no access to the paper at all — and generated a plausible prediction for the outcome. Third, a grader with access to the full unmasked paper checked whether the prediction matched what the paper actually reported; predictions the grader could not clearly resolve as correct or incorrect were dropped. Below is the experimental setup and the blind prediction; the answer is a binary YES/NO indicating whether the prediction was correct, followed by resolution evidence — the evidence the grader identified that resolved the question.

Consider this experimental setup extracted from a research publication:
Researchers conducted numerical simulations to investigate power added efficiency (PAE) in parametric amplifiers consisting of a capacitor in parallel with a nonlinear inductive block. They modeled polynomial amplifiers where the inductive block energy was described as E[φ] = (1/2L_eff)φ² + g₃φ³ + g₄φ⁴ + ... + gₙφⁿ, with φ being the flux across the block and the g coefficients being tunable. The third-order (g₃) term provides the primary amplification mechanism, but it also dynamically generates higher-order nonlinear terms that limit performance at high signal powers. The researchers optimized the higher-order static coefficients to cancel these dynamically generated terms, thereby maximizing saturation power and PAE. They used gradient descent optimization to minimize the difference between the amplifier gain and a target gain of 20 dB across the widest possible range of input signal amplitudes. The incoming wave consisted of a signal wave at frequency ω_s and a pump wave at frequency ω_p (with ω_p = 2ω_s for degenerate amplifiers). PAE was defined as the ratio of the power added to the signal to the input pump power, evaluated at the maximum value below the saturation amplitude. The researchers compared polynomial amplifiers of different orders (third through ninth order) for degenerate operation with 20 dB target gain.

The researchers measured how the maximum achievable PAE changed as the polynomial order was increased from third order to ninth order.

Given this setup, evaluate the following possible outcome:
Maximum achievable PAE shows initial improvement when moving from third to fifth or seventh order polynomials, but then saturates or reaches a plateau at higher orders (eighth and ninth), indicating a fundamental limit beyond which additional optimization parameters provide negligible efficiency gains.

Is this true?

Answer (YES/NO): YES